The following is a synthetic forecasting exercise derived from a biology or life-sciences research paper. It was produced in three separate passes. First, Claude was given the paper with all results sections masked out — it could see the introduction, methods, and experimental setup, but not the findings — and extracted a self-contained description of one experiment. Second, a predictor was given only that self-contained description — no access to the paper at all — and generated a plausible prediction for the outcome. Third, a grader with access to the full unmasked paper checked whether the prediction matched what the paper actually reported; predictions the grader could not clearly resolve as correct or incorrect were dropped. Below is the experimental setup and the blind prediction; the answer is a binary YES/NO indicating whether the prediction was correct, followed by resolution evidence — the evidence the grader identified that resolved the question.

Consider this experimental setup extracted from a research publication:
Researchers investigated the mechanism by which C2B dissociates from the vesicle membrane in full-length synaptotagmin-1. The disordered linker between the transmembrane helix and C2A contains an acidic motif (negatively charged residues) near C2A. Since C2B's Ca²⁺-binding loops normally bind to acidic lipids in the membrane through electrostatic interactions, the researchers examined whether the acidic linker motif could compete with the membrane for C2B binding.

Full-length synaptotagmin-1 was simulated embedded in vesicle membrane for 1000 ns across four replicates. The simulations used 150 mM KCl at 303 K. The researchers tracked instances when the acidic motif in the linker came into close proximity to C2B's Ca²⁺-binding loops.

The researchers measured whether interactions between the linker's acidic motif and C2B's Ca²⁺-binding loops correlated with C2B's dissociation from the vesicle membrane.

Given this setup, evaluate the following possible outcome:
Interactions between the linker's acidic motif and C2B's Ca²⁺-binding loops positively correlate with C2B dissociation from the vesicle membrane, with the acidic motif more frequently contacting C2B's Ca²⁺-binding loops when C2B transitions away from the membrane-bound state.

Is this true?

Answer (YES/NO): YES